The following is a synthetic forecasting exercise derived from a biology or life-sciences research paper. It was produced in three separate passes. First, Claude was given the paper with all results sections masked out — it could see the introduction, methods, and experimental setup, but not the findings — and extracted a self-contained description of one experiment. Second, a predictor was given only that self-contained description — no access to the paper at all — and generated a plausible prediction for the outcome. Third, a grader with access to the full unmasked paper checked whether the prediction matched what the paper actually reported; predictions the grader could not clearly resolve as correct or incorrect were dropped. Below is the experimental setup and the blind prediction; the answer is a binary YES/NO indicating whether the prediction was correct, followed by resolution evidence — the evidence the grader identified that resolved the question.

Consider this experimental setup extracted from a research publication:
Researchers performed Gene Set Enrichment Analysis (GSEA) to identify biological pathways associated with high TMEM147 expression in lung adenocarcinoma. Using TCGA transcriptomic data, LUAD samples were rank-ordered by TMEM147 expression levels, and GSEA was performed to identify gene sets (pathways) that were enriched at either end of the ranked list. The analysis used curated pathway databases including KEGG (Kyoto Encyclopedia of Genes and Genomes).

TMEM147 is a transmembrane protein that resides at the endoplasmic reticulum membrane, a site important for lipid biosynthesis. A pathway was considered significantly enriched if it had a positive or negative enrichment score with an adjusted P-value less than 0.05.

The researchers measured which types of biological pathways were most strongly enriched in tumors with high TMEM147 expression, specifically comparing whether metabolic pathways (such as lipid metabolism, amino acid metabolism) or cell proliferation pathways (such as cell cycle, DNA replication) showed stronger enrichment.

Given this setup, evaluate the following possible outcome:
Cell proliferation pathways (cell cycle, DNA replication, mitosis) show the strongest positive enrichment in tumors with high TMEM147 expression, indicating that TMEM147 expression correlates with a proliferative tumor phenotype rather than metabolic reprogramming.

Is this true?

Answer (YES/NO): NO